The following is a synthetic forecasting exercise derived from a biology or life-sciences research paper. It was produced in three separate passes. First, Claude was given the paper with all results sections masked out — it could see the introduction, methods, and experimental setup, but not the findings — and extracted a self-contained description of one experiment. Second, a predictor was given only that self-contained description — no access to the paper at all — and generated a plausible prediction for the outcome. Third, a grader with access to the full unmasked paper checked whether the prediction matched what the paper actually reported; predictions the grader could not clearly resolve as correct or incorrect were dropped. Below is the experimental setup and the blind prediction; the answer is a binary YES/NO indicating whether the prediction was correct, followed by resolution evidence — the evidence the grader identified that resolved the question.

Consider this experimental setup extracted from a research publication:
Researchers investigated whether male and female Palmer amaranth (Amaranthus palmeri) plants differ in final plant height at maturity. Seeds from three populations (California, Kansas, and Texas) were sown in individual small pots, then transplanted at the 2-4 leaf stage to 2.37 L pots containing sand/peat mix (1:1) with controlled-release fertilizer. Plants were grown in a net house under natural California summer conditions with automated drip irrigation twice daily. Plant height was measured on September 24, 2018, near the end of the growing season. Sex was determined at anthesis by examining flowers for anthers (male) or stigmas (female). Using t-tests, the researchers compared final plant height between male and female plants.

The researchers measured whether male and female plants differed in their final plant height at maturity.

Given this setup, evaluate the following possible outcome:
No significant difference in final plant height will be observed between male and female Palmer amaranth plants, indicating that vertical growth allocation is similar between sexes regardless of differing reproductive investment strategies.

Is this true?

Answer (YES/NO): YES